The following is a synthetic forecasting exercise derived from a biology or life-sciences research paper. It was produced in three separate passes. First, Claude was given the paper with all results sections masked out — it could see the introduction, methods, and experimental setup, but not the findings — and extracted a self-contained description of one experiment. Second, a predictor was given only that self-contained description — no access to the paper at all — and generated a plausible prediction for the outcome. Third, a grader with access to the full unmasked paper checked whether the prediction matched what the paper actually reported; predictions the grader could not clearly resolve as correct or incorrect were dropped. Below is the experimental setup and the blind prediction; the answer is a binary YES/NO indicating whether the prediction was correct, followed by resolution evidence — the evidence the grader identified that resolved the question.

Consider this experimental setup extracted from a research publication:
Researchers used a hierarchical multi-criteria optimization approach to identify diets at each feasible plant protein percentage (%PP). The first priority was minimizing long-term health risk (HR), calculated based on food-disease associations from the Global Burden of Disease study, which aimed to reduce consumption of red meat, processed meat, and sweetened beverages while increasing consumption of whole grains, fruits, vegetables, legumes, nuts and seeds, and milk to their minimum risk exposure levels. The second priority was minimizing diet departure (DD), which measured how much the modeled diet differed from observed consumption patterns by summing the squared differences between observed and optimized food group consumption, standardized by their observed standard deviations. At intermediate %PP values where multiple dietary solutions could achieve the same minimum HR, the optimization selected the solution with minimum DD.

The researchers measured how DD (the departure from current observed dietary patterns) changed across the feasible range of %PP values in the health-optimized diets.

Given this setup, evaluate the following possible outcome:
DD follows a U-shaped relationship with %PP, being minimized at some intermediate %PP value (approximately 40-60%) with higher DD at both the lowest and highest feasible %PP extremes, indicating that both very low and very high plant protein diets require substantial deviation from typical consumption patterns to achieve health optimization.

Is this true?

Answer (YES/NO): NO